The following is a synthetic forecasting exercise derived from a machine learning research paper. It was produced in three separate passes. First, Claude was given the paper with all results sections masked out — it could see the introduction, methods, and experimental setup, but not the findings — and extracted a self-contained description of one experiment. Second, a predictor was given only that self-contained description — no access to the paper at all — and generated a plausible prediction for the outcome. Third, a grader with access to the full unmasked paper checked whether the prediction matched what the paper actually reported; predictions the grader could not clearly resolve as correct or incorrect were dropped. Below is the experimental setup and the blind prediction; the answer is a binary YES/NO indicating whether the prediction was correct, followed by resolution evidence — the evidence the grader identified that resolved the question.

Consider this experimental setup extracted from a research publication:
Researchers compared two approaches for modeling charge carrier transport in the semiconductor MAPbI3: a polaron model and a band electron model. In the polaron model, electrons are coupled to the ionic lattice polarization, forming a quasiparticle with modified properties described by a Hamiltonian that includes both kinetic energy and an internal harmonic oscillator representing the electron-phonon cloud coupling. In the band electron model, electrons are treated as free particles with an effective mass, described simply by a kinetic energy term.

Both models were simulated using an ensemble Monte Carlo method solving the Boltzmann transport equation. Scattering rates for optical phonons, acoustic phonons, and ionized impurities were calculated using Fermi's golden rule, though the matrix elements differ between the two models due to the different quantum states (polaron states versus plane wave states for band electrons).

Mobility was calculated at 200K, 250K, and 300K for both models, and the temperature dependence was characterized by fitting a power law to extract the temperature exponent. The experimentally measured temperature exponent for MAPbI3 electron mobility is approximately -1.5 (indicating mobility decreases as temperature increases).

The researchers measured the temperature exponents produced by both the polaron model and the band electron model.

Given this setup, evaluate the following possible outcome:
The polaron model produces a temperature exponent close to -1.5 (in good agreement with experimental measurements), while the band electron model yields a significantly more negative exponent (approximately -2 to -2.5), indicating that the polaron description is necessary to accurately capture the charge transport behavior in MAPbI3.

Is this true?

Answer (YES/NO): NO